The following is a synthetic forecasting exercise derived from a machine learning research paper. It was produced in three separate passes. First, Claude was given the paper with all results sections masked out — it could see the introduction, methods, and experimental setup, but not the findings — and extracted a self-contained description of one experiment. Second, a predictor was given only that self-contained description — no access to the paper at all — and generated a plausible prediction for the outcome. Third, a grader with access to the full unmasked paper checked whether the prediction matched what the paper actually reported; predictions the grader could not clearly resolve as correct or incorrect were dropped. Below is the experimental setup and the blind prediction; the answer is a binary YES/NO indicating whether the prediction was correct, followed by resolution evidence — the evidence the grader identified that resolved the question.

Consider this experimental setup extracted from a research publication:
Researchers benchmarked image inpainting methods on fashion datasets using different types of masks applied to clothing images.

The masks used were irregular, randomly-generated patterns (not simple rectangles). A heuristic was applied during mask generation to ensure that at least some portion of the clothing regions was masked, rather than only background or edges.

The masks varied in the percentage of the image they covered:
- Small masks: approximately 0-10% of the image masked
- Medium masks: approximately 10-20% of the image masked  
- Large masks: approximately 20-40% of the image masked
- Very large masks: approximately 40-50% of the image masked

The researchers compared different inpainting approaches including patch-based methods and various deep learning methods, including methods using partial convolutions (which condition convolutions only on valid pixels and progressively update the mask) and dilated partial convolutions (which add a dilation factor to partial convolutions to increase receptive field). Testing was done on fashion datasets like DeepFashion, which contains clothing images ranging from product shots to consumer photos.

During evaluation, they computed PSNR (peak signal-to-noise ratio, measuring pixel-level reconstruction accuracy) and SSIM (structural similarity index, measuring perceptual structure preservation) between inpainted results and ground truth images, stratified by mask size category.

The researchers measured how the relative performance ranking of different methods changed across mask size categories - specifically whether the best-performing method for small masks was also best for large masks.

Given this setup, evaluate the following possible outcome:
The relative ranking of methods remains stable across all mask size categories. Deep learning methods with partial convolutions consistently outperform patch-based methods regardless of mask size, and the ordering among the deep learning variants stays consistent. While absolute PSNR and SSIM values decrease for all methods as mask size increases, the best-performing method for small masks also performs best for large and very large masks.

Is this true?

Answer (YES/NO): NO